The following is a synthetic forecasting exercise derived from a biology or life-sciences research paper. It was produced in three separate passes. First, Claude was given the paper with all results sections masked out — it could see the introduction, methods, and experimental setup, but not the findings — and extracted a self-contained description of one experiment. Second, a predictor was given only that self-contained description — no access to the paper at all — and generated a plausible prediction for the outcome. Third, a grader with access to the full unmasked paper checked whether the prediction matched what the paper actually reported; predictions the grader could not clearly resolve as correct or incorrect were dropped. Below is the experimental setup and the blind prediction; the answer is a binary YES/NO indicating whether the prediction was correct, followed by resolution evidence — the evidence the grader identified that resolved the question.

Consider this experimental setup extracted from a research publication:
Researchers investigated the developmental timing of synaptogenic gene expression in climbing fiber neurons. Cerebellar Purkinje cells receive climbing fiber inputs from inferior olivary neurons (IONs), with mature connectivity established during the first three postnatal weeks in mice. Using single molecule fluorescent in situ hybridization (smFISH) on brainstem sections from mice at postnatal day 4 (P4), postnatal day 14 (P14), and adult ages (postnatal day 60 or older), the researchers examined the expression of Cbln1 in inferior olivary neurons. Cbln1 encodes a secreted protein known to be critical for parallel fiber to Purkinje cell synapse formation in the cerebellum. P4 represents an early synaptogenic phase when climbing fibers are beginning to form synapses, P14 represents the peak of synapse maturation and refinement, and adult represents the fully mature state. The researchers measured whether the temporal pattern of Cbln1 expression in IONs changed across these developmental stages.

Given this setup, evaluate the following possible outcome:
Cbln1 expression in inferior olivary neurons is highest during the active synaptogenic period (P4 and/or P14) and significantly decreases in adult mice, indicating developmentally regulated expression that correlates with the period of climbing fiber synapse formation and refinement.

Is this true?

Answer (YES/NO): YES